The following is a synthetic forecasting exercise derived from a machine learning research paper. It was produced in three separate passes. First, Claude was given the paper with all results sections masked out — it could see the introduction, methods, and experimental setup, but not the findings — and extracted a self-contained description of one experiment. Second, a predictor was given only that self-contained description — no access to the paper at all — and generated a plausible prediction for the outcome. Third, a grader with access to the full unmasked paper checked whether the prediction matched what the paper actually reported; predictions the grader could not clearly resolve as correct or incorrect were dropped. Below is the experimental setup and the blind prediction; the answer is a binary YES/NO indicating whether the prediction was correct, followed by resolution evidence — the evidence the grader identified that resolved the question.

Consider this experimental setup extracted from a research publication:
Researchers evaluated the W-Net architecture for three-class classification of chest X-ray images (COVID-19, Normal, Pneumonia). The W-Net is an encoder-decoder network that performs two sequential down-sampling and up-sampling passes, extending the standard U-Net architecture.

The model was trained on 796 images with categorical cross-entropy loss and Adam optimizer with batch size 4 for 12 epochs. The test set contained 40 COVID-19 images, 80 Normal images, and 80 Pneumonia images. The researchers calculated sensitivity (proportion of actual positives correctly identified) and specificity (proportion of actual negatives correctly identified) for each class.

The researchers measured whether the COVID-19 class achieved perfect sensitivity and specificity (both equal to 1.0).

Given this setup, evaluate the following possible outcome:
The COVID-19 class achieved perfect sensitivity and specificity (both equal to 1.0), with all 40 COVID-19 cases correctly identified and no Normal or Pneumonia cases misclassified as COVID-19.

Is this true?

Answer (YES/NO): YES